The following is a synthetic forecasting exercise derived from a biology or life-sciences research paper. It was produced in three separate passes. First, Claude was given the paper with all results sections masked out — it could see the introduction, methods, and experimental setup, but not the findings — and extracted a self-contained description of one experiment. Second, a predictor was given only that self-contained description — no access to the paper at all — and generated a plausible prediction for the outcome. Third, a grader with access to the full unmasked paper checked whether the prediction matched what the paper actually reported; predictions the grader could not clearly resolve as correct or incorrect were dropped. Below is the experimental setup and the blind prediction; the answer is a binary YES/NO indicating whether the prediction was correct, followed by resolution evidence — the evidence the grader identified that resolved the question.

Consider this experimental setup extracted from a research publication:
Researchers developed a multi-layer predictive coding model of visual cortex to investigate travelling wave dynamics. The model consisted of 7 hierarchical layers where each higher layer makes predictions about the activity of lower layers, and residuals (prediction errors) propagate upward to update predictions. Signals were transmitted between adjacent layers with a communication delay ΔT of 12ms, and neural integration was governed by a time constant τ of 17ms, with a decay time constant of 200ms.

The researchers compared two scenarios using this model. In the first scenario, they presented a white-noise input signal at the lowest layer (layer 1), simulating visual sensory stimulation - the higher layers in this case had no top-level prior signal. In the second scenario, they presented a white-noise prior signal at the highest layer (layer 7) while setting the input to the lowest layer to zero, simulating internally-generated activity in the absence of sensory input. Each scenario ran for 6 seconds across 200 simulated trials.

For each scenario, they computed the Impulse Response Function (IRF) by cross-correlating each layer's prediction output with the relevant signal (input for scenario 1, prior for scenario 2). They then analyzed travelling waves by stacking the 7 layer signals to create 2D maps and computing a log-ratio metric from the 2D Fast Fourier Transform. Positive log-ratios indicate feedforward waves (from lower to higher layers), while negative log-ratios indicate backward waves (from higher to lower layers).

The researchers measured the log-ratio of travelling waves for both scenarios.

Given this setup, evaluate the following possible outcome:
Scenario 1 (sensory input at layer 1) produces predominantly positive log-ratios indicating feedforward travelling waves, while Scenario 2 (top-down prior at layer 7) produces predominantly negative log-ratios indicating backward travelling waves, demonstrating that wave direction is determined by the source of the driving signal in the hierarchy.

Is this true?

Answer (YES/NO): YES